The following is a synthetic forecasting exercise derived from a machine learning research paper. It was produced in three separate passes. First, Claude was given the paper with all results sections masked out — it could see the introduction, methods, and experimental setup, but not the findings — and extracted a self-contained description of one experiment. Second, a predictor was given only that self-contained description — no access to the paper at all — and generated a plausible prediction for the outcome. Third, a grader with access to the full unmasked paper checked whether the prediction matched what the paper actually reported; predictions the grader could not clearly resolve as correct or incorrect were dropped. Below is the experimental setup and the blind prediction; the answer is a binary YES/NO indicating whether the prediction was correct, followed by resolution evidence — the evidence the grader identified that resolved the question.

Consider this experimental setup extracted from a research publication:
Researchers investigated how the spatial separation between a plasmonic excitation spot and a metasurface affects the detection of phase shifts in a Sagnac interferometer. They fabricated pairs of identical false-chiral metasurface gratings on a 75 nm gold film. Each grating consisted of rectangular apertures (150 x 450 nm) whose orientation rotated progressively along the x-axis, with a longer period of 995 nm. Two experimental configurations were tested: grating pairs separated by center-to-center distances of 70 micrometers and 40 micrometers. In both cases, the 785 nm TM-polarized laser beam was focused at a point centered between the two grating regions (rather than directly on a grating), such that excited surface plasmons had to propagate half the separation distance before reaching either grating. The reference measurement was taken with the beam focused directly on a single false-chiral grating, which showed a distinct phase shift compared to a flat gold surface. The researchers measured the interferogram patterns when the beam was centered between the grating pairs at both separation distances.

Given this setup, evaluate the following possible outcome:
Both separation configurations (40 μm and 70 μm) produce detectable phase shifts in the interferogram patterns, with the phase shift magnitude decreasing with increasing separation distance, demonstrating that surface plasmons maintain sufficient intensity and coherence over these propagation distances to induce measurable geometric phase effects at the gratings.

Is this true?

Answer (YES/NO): NO